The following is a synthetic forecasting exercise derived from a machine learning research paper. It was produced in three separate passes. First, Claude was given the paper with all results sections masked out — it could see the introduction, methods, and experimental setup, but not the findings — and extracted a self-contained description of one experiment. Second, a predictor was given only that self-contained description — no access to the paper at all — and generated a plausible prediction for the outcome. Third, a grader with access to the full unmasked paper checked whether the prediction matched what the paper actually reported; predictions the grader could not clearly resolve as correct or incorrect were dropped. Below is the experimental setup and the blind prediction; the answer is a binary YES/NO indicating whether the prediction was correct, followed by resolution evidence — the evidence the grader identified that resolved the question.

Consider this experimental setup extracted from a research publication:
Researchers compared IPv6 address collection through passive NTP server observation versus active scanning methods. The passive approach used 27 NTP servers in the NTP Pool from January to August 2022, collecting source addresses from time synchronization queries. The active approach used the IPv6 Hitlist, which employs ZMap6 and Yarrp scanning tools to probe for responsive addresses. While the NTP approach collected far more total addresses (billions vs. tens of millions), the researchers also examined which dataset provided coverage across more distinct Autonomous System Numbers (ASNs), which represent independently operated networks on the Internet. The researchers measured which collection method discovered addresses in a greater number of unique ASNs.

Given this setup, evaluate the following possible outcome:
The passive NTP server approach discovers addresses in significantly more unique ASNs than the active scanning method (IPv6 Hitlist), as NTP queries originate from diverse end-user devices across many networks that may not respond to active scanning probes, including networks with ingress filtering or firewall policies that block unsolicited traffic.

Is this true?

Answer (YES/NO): NO